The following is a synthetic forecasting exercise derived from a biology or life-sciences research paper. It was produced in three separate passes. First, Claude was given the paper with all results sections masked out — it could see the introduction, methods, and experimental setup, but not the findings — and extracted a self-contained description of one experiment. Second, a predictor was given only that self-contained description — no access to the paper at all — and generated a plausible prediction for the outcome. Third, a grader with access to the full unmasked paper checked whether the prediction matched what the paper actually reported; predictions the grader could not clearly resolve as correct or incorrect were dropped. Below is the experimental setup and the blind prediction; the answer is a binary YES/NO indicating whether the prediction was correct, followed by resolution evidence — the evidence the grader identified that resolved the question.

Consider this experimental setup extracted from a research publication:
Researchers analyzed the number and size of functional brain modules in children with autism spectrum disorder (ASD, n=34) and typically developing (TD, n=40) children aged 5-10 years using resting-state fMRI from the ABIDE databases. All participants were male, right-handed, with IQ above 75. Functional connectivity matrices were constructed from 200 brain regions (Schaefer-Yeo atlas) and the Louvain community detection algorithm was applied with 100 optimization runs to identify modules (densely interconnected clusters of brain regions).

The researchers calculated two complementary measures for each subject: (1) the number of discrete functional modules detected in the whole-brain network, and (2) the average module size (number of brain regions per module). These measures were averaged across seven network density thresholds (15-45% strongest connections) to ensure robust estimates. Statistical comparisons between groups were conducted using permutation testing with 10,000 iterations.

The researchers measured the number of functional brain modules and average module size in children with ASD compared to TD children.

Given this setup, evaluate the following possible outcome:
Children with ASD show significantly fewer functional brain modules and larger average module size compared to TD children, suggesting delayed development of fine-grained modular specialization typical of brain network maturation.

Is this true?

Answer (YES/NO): NO